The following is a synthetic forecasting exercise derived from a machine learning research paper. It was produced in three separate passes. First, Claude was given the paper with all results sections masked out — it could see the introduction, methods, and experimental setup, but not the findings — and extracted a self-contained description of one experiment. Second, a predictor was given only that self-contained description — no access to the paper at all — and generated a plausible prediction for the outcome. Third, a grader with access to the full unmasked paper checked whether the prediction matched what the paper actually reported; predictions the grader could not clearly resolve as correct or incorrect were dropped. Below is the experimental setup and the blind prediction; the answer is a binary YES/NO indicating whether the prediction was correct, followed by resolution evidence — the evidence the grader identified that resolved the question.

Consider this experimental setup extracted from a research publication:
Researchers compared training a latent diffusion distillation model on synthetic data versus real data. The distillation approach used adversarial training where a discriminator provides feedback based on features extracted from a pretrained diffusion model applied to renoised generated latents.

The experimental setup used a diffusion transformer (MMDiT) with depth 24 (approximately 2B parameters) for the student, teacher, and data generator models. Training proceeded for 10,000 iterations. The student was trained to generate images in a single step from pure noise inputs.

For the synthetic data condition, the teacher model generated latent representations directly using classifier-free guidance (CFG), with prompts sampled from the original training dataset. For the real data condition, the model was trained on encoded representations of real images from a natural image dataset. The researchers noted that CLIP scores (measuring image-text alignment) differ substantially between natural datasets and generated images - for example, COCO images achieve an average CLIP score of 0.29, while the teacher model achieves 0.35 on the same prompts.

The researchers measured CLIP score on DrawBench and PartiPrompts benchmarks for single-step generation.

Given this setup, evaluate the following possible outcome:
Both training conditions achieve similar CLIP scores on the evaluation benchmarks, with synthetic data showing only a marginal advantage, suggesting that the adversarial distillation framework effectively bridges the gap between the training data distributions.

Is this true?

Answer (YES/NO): NO